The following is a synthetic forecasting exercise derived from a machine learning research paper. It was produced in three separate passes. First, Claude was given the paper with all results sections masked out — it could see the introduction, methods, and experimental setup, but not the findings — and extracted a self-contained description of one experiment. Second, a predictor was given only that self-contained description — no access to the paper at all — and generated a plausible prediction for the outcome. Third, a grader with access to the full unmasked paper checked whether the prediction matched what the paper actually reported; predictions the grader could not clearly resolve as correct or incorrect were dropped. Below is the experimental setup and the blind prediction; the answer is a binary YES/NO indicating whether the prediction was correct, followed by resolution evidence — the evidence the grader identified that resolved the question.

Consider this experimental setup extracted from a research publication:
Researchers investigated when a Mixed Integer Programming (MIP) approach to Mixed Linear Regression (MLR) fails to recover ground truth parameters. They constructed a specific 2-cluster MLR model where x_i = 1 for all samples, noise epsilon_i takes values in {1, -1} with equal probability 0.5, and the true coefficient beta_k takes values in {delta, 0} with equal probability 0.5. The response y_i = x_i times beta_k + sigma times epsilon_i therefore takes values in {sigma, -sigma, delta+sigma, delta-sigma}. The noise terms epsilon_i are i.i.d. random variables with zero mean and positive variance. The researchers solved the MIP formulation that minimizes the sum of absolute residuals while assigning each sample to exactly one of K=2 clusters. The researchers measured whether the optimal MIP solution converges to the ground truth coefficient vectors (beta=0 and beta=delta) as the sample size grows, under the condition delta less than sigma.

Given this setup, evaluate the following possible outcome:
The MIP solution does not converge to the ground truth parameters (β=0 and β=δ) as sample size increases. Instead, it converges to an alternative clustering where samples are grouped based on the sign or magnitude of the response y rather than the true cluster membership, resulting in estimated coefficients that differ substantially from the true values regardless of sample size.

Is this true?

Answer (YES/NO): YES